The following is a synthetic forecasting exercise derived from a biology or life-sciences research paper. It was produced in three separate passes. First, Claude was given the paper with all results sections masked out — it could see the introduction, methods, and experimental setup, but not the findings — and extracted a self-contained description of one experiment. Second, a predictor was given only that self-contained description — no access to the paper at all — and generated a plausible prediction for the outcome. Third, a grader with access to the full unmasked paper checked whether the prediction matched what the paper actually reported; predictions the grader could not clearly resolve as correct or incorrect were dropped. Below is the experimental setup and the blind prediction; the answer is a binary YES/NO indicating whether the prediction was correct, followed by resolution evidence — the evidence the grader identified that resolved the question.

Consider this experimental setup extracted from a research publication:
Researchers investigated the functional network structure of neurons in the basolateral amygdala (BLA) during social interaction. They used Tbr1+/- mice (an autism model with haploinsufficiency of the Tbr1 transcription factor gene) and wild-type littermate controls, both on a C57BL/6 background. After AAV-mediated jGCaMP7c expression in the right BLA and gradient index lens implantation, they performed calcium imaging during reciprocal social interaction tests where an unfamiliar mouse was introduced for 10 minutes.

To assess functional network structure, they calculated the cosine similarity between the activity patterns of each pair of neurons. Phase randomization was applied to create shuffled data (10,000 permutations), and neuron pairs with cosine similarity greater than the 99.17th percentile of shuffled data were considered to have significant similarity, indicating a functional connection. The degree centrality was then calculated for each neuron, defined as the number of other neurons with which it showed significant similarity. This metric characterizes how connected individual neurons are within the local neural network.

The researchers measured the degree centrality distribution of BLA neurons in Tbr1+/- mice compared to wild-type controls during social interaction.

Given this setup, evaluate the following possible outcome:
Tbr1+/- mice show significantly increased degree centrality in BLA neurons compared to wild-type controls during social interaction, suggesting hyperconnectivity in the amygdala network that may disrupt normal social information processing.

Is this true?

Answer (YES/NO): YES